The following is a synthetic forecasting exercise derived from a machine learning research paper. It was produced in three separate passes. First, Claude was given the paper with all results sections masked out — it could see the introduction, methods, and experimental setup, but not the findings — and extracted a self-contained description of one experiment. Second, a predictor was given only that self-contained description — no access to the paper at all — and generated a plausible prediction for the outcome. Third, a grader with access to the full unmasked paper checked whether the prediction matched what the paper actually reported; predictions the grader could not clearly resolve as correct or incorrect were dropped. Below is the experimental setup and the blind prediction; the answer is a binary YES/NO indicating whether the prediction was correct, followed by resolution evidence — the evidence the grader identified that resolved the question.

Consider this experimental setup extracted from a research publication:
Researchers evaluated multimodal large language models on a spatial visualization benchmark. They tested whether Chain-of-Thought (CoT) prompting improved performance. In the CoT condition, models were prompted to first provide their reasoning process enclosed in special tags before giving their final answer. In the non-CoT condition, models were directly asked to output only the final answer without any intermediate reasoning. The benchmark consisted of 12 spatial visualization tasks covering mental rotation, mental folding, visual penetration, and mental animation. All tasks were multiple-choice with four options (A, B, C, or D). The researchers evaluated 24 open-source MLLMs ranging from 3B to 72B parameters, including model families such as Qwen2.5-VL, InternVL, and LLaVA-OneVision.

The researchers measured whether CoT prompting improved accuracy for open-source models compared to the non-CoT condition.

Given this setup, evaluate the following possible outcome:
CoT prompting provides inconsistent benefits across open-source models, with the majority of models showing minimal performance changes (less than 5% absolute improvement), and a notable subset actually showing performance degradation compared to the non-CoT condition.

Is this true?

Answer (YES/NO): NO